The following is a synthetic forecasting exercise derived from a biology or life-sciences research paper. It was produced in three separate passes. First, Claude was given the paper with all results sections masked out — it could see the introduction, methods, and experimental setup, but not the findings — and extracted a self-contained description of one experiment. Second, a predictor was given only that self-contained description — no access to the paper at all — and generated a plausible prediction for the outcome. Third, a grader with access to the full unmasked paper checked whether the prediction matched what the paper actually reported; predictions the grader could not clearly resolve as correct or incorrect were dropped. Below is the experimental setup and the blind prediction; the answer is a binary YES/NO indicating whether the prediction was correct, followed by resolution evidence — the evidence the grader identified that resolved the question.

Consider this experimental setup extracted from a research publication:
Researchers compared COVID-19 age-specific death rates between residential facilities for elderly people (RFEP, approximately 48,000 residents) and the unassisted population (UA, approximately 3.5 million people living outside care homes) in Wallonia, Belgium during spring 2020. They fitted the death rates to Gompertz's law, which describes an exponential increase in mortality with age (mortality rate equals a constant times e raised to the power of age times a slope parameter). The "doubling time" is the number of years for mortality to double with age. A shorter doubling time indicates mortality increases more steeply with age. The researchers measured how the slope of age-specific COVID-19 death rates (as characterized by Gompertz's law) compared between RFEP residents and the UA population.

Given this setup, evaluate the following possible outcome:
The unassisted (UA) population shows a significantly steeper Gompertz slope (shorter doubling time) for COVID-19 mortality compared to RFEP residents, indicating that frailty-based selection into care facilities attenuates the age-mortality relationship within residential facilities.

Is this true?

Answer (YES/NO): YES